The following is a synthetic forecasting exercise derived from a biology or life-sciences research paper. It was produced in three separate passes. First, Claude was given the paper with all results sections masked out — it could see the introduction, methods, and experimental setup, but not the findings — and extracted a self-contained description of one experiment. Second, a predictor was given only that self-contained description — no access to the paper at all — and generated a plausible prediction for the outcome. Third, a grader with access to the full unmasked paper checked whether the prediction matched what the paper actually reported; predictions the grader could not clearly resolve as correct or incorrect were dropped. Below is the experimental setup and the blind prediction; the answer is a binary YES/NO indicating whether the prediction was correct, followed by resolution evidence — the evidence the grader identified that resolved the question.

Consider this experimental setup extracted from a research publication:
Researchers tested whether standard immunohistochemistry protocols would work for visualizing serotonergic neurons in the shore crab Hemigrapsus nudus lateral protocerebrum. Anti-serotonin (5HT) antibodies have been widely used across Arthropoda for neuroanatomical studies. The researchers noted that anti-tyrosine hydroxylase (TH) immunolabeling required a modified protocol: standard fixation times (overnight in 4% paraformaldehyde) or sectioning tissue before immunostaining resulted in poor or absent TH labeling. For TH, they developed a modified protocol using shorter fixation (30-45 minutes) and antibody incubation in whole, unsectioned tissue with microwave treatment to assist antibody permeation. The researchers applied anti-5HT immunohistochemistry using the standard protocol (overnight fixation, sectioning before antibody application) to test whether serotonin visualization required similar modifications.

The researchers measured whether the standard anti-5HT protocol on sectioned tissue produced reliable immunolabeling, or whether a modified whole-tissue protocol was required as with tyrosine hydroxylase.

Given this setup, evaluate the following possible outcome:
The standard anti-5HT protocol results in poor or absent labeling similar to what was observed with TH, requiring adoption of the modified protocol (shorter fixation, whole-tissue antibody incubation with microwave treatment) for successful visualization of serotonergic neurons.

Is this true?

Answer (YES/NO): NO